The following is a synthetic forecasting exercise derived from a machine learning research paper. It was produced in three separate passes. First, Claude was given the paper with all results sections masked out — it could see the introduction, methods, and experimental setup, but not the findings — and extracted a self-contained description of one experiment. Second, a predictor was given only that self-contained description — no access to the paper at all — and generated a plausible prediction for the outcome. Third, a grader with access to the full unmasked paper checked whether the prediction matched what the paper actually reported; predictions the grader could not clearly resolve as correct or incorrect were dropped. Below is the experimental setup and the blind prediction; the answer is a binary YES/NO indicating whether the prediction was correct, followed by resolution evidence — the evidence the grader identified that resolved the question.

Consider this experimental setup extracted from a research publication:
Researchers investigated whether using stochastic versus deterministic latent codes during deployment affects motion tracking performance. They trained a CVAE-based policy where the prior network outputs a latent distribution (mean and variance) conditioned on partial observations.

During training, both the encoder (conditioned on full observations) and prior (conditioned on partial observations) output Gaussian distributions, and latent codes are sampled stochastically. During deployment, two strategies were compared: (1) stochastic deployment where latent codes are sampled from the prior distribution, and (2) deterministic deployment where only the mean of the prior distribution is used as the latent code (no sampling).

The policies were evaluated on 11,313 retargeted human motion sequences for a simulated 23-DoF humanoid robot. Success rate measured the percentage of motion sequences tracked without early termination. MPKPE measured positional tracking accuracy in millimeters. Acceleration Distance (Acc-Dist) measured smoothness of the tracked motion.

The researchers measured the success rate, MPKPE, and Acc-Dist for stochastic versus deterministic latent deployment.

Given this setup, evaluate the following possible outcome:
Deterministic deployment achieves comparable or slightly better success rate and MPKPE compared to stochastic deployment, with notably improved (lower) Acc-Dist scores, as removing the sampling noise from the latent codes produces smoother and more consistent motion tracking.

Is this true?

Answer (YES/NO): NO